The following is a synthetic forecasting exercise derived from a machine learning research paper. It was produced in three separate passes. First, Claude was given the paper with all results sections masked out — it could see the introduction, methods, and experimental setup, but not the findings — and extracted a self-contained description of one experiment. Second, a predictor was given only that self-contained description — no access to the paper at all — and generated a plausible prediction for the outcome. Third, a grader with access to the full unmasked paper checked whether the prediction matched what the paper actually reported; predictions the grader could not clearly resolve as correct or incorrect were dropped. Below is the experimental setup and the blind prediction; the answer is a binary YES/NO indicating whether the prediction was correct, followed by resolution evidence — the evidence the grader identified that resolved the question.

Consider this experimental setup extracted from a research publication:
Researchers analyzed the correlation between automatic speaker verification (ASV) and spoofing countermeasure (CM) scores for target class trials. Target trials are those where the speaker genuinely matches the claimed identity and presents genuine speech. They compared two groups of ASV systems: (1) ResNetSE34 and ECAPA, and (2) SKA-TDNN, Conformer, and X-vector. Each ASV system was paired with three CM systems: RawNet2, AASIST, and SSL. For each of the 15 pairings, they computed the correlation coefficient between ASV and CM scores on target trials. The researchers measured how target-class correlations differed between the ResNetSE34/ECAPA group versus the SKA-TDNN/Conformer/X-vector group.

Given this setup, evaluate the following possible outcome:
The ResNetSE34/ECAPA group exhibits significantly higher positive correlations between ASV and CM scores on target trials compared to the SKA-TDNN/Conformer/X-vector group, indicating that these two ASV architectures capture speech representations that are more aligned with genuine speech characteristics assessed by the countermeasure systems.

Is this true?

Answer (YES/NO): YES